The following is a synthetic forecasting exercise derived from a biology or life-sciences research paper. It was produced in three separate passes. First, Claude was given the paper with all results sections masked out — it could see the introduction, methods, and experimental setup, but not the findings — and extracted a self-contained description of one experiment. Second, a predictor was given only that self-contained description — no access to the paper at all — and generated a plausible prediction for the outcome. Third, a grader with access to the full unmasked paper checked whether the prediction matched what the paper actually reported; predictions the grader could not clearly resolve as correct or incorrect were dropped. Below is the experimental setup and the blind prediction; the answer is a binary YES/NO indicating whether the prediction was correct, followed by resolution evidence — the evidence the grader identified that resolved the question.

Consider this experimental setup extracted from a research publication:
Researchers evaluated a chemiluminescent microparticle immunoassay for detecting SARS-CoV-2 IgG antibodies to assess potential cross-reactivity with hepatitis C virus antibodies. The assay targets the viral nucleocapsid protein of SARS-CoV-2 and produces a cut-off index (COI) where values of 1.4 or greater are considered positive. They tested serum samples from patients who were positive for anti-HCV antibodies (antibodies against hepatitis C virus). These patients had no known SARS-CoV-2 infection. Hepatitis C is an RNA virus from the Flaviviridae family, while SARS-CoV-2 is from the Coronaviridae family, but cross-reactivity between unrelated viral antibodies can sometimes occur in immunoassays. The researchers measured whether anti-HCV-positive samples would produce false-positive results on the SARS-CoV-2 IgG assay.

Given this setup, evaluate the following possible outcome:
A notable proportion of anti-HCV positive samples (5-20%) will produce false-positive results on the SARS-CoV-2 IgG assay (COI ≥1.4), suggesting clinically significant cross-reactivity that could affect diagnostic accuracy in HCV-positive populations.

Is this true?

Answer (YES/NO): NO